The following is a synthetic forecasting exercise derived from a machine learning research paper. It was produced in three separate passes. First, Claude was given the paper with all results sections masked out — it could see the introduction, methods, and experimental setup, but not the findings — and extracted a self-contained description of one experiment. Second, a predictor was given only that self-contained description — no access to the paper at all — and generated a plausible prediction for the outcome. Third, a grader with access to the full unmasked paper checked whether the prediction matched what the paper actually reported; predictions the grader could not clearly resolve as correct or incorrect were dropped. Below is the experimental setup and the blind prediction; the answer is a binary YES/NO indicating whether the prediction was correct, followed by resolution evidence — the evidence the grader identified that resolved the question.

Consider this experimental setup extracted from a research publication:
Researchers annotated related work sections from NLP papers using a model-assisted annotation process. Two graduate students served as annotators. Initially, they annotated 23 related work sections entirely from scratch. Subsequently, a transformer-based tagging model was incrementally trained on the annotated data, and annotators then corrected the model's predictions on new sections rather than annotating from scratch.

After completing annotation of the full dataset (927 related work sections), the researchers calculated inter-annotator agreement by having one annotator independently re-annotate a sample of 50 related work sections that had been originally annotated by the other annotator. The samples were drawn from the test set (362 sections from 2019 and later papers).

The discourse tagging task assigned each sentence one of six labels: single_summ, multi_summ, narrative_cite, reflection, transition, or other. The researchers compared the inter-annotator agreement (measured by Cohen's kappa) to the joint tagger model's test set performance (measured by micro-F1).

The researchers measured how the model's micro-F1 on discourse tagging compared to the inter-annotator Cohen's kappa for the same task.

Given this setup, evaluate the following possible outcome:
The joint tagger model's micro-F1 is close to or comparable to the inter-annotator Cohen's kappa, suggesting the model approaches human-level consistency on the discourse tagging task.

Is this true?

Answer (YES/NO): NO